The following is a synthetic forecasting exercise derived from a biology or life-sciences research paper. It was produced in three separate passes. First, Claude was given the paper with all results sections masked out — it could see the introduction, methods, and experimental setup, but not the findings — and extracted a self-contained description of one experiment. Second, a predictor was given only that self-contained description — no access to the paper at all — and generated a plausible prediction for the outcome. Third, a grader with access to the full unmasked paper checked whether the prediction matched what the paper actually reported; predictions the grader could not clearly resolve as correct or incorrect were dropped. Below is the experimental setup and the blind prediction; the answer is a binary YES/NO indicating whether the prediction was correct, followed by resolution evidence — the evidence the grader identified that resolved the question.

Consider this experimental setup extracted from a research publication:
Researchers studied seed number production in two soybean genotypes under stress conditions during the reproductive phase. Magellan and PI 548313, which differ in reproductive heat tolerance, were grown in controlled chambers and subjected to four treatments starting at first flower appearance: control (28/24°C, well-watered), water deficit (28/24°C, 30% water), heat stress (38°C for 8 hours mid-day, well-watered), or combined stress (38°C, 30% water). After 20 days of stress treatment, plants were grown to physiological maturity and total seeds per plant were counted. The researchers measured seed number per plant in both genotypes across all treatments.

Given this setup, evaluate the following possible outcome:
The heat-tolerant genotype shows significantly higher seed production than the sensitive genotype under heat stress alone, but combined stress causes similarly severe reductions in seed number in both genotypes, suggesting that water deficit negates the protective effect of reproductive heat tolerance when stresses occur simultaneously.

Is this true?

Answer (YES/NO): YES